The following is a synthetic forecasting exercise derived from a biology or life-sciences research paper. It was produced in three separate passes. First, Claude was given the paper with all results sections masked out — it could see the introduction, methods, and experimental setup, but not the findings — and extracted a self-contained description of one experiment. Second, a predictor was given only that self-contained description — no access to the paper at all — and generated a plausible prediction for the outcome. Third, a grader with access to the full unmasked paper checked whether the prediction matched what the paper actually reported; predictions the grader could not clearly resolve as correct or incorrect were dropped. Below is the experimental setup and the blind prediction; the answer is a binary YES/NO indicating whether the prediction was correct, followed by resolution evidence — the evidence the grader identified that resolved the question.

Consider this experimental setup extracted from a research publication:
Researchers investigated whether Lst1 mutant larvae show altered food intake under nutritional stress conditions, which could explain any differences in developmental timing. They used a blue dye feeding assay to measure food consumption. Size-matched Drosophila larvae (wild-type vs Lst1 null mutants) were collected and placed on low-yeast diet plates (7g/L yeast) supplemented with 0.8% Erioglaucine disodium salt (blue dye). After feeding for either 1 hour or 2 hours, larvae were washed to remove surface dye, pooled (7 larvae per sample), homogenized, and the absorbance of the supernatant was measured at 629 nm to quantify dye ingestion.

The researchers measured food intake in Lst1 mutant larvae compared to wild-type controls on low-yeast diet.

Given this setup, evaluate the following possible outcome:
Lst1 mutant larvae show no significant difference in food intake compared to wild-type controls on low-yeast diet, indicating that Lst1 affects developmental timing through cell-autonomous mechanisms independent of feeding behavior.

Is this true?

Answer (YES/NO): YES